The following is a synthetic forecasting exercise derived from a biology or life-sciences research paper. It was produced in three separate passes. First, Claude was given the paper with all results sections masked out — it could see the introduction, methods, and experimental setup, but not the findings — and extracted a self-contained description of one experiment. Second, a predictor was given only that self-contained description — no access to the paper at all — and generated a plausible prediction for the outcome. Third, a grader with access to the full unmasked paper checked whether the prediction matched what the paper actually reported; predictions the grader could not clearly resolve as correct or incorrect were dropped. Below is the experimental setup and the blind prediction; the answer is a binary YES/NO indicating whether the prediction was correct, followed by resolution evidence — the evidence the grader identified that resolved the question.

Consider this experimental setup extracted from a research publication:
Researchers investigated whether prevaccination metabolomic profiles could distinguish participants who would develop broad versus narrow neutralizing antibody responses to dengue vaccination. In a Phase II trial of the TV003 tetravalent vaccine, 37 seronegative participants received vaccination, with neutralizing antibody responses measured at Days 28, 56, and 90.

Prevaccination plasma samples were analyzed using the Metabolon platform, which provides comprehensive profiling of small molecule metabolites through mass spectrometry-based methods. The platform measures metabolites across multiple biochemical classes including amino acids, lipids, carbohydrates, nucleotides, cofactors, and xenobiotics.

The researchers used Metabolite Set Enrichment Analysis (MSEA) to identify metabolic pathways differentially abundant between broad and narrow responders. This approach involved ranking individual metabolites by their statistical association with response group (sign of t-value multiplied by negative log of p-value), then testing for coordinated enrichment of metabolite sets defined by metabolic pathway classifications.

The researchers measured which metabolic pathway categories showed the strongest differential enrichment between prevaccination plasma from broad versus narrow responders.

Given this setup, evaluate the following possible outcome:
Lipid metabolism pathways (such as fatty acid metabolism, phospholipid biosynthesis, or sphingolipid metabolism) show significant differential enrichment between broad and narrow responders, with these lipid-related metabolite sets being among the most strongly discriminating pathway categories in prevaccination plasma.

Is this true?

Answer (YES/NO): YES